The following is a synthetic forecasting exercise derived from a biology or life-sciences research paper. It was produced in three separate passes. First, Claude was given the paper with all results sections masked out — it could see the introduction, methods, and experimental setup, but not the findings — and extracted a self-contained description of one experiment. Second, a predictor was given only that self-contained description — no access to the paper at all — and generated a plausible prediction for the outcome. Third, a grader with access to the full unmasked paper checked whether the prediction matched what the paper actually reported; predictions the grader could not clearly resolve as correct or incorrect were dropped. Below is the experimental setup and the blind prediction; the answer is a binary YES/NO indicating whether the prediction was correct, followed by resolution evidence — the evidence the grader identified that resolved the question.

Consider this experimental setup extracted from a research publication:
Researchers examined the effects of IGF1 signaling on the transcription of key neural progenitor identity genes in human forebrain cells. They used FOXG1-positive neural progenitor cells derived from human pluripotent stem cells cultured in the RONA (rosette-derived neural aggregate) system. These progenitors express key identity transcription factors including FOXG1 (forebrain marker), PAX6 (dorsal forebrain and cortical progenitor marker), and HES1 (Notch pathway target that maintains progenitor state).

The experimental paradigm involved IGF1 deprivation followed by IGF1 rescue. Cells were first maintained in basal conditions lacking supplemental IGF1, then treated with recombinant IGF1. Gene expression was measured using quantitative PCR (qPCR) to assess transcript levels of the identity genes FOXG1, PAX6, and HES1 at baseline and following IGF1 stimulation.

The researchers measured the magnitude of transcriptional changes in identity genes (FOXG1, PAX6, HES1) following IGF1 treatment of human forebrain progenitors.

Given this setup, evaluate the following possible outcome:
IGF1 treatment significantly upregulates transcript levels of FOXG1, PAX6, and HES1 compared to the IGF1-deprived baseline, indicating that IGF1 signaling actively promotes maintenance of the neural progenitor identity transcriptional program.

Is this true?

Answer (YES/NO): NO